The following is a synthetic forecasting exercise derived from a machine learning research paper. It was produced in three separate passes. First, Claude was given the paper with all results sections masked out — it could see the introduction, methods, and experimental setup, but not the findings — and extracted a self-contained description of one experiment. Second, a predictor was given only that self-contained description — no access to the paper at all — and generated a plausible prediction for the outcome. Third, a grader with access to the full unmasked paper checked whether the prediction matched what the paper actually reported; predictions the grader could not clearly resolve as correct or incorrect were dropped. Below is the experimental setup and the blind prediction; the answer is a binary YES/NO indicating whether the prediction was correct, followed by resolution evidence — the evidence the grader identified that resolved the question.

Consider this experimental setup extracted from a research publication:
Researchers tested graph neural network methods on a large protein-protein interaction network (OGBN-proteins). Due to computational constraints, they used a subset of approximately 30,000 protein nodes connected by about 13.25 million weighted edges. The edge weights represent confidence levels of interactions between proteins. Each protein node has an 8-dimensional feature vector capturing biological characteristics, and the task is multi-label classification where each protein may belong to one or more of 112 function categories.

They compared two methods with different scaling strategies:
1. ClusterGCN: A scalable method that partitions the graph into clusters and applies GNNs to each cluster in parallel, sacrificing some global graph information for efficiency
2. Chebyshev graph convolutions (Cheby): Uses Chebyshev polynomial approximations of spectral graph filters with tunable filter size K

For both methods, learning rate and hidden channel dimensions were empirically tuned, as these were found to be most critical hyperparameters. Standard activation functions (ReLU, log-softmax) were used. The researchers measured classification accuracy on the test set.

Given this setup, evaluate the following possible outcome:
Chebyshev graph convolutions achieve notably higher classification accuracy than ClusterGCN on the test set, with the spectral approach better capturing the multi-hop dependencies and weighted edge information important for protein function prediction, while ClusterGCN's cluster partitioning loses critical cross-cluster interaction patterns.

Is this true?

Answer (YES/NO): YES